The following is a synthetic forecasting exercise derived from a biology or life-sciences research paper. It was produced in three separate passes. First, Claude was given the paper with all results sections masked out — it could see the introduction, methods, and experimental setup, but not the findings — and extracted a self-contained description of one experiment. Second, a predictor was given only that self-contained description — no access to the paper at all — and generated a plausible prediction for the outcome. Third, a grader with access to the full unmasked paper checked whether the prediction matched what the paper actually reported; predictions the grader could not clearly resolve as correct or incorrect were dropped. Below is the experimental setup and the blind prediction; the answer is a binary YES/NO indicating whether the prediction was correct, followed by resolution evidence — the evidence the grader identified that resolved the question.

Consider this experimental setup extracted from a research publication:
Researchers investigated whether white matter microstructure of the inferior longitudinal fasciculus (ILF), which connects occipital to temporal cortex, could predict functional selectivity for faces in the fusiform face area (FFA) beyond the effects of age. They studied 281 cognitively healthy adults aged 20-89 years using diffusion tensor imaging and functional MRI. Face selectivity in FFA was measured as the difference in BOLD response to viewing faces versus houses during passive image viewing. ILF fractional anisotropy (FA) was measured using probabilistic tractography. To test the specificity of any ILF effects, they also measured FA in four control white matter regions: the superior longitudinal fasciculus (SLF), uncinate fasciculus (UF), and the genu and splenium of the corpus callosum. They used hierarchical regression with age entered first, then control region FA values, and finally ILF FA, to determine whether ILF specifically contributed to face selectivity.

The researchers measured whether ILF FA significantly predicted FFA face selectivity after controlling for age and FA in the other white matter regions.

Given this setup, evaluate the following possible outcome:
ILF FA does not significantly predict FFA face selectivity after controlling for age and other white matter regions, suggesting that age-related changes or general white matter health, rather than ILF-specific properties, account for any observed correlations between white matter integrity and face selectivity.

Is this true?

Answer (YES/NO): NO